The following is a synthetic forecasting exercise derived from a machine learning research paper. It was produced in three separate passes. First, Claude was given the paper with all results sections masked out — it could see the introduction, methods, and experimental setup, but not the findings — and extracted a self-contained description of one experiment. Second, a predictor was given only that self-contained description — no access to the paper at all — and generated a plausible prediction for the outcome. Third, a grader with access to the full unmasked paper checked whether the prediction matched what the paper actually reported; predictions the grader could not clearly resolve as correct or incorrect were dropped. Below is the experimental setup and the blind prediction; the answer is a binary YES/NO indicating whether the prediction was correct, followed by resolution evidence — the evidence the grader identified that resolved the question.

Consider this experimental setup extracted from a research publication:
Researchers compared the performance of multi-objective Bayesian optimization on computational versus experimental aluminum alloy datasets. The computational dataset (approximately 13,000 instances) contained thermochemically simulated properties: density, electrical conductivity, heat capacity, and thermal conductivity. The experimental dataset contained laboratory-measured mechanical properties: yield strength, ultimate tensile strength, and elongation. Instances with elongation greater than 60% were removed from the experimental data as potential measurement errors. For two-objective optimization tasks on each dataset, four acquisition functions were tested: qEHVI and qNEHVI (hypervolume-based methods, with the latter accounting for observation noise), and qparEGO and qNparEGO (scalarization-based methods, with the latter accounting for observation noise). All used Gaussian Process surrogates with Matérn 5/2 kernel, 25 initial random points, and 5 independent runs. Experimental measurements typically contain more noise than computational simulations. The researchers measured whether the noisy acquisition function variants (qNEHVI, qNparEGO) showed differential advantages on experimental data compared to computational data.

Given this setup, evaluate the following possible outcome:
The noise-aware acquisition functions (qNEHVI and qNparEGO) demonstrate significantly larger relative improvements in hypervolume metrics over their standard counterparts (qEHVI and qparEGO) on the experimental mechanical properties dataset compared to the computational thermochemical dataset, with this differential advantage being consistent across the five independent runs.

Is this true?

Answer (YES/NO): NO